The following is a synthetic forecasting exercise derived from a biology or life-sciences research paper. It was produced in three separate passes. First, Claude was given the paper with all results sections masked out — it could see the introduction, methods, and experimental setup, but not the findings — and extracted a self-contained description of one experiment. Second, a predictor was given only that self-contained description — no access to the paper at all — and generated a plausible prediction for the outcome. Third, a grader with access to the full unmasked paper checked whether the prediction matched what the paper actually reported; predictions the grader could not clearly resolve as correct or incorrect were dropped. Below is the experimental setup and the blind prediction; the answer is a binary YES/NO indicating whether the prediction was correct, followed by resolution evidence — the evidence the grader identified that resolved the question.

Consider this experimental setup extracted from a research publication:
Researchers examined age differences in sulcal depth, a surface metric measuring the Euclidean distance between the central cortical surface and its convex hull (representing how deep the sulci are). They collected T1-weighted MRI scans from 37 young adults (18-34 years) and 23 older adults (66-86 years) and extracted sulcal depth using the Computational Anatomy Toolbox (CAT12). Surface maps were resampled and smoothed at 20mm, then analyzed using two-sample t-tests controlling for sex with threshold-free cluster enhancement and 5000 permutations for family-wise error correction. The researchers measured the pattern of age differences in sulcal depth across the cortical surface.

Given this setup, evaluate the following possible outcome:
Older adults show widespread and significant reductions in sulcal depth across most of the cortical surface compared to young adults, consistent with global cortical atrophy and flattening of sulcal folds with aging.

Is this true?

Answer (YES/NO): NO